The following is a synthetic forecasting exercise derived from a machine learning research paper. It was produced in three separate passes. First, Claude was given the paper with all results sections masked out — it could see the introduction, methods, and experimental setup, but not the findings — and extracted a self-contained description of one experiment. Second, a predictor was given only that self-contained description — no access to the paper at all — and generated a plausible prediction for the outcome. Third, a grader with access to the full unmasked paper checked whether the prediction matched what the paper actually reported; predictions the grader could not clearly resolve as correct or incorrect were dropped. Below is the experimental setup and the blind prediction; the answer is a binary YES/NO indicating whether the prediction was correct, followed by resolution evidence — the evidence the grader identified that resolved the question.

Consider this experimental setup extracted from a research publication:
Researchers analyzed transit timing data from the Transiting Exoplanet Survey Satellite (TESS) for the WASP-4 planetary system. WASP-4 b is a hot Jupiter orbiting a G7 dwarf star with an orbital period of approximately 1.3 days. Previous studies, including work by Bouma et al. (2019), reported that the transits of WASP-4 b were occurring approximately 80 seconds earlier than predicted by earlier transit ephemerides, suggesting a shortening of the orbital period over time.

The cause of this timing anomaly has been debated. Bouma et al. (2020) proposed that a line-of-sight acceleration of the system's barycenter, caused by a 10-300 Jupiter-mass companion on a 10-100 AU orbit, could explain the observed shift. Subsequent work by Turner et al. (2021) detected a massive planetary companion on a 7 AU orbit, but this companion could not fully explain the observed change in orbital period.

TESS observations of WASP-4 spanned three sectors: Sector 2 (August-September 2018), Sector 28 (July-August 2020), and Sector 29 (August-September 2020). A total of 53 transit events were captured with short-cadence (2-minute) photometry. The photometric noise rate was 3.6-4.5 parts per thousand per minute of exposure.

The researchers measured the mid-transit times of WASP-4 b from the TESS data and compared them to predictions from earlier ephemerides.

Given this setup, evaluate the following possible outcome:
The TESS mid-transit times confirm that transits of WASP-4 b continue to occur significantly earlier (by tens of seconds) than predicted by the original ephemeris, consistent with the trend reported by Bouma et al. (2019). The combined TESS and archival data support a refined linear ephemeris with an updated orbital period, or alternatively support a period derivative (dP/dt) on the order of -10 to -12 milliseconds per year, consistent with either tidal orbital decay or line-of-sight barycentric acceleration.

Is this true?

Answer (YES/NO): NO